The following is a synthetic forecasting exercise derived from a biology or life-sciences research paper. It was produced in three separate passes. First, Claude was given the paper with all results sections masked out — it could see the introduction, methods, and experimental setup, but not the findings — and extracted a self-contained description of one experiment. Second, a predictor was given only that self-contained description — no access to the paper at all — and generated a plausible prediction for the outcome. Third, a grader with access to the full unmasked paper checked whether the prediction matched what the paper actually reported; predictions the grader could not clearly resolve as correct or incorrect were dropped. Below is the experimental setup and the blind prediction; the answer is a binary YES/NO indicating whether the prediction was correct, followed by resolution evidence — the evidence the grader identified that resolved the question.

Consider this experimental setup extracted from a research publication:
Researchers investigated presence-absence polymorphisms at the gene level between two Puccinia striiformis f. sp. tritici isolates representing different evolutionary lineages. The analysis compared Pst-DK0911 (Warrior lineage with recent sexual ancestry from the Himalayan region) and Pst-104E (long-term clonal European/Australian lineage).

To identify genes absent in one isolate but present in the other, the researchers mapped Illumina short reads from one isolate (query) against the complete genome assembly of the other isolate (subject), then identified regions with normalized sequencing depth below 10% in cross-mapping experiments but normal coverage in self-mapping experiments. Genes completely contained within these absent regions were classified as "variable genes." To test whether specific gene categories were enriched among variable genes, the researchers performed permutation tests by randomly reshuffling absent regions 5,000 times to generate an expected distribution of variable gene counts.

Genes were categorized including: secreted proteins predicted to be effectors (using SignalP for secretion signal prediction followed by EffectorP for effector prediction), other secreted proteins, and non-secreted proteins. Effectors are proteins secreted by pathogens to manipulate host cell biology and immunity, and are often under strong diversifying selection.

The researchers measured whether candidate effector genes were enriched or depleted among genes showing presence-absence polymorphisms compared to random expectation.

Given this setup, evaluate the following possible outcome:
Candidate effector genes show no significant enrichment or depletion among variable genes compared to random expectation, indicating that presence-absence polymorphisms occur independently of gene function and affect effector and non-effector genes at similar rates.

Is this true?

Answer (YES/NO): NO